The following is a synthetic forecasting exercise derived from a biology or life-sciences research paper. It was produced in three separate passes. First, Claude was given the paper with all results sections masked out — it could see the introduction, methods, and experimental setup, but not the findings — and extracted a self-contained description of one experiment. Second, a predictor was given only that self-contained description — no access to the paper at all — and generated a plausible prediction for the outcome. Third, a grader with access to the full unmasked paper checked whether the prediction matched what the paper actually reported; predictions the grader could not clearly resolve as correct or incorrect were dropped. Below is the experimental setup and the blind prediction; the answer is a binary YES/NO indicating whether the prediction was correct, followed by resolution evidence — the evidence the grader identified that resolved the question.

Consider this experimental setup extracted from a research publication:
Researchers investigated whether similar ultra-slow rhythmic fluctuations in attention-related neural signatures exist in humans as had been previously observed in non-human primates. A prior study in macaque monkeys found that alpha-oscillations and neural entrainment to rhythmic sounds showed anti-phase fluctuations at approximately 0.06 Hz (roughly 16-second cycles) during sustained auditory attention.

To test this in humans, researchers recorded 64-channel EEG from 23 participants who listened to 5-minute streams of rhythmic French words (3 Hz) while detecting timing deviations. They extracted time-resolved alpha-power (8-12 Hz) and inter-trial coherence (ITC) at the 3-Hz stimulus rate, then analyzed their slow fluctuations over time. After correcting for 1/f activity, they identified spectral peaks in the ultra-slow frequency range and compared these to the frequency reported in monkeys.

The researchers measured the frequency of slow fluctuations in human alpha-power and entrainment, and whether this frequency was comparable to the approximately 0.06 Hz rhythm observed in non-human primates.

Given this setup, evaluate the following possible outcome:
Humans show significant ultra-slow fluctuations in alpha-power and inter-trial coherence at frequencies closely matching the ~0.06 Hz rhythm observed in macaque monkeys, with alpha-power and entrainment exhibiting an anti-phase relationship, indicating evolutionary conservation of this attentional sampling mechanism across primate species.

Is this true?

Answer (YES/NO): YES